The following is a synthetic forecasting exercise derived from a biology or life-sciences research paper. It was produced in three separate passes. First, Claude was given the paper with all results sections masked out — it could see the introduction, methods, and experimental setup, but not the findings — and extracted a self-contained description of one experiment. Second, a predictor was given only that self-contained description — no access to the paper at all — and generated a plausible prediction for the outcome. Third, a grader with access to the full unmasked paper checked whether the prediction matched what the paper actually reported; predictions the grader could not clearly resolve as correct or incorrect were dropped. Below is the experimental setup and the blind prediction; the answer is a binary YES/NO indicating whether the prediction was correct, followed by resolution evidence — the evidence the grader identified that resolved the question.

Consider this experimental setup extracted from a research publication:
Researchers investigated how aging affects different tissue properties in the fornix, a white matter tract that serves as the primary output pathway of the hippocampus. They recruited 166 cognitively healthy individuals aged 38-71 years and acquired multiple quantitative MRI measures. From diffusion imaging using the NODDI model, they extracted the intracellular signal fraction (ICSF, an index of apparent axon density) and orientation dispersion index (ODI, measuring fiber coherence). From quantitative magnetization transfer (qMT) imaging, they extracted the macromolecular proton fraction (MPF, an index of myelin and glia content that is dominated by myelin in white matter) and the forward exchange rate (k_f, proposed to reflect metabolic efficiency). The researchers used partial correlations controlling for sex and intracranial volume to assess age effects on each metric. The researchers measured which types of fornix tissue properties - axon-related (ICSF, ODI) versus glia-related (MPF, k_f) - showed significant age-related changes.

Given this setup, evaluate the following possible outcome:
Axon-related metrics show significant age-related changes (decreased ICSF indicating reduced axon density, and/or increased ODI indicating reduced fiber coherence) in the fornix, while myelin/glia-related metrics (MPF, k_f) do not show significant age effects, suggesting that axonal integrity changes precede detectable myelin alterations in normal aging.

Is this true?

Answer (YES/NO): NO